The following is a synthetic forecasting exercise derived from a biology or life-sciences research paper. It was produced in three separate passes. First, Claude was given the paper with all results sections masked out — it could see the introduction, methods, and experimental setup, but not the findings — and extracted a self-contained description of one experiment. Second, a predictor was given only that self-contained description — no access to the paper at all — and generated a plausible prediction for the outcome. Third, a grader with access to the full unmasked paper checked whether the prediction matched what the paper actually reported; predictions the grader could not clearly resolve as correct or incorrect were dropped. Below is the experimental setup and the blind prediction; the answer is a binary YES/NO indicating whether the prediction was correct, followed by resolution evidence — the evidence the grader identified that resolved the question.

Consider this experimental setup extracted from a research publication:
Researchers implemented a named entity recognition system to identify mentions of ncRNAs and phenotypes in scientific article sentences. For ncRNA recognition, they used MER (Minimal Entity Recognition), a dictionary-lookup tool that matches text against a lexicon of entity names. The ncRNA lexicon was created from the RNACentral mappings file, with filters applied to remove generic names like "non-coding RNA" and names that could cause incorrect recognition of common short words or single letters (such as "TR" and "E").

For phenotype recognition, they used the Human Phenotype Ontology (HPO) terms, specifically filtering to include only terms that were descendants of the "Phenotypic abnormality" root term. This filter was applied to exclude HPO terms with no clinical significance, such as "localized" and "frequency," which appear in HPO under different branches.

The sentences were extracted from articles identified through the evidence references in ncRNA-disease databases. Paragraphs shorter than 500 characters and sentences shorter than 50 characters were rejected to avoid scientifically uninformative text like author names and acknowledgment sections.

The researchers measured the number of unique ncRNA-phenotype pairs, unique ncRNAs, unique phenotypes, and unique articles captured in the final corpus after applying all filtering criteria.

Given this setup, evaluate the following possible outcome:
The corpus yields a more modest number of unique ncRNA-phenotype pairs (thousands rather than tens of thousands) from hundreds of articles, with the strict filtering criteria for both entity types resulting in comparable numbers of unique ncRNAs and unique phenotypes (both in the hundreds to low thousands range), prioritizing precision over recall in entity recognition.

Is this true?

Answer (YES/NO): NO